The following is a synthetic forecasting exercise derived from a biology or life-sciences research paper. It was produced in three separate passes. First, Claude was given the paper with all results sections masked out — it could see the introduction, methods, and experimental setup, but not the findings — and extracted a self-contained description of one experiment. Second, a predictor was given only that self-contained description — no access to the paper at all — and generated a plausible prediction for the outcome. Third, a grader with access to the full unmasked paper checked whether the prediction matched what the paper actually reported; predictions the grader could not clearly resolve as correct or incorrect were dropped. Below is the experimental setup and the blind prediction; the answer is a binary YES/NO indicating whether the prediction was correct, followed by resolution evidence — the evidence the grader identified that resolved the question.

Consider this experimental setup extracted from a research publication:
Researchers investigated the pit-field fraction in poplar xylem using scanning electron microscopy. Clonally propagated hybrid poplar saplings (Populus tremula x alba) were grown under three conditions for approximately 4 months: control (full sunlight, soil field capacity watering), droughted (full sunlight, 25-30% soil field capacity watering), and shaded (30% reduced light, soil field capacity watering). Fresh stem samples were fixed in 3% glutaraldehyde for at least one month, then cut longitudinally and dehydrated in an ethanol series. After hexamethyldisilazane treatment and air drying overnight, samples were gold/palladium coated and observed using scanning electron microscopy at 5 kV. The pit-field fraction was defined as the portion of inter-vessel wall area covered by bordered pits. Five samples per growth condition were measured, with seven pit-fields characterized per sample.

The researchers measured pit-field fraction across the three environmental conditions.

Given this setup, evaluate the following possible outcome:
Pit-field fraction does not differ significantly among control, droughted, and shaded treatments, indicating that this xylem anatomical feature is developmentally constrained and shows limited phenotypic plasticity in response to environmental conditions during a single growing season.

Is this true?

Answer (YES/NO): YES